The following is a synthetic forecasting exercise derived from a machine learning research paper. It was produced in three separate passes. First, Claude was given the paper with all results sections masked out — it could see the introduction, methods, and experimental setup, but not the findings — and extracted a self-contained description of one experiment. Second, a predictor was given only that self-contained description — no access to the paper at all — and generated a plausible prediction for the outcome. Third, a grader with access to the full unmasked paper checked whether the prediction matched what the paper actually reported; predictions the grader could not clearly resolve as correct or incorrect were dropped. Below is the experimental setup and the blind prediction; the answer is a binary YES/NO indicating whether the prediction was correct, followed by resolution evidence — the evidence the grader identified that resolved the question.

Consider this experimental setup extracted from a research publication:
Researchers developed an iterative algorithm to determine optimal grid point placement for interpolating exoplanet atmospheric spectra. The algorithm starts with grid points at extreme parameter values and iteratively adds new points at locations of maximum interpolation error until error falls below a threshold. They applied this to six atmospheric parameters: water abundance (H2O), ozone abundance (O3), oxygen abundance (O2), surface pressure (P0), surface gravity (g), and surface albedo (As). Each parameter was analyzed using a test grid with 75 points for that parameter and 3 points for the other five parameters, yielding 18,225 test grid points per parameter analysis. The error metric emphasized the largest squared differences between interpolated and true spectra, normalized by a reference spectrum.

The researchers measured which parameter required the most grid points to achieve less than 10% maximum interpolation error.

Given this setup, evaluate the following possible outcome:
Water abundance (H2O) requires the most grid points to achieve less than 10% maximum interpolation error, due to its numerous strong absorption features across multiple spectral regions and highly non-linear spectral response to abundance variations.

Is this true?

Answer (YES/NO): NO